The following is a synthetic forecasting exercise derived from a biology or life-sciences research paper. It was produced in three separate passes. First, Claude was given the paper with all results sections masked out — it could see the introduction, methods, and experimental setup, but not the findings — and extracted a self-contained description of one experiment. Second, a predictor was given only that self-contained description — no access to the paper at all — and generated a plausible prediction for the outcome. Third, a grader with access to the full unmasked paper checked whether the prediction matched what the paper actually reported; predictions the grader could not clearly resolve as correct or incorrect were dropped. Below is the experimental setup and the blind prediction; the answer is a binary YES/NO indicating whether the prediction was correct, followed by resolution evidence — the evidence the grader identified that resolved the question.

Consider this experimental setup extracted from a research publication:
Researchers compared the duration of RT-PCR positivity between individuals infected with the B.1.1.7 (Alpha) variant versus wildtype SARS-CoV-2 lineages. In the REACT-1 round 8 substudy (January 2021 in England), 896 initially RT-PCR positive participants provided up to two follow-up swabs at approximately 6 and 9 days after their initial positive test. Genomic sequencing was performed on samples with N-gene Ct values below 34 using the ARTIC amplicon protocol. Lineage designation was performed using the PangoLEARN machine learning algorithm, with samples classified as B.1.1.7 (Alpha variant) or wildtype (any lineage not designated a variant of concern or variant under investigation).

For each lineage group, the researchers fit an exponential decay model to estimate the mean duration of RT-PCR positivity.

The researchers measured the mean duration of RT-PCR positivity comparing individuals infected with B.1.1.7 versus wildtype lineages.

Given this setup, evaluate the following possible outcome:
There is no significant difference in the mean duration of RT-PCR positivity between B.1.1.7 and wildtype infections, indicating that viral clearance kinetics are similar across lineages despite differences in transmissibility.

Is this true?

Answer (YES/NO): NO